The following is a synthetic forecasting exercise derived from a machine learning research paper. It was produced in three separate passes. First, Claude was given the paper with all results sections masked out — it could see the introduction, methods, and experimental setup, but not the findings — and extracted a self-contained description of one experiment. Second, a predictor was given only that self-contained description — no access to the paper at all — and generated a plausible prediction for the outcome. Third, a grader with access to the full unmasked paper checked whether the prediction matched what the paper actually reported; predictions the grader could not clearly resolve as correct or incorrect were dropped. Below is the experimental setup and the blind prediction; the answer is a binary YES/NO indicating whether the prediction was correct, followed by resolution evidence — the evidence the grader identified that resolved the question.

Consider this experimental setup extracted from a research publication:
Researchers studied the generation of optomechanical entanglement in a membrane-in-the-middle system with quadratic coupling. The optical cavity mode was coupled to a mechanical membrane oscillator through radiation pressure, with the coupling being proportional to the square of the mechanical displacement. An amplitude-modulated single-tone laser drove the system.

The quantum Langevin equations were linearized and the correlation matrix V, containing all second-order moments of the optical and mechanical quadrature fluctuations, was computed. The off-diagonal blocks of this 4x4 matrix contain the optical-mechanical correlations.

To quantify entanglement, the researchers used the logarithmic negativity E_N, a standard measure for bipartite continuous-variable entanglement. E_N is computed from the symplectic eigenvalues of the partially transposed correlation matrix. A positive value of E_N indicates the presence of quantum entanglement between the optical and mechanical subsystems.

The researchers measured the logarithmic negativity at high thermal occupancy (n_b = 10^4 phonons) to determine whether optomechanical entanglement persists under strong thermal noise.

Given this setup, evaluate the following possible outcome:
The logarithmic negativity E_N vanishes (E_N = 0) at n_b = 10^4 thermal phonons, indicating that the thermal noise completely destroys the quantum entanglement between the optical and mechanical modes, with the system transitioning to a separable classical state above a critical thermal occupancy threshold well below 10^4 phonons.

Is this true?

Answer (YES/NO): NO